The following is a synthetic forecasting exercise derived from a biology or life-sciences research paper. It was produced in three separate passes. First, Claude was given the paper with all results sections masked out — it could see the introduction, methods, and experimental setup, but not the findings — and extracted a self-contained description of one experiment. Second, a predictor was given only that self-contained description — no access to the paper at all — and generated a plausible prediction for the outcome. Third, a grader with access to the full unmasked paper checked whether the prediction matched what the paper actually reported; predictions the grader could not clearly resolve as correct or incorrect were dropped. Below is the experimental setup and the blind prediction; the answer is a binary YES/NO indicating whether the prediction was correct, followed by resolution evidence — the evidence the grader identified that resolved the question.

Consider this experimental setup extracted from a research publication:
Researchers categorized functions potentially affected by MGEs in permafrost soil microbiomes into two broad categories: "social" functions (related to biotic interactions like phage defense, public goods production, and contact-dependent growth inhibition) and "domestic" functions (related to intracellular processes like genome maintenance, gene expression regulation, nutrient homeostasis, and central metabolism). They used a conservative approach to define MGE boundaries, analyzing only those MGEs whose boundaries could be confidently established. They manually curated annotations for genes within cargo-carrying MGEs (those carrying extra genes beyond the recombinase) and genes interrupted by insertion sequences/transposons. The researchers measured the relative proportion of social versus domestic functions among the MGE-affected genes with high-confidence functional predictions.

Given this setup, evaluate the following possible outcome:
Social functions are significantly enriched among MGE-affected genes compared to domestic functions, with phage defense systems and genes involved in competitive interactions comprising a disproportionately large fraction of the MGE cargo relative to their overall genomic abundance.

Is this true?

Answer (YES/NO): NO